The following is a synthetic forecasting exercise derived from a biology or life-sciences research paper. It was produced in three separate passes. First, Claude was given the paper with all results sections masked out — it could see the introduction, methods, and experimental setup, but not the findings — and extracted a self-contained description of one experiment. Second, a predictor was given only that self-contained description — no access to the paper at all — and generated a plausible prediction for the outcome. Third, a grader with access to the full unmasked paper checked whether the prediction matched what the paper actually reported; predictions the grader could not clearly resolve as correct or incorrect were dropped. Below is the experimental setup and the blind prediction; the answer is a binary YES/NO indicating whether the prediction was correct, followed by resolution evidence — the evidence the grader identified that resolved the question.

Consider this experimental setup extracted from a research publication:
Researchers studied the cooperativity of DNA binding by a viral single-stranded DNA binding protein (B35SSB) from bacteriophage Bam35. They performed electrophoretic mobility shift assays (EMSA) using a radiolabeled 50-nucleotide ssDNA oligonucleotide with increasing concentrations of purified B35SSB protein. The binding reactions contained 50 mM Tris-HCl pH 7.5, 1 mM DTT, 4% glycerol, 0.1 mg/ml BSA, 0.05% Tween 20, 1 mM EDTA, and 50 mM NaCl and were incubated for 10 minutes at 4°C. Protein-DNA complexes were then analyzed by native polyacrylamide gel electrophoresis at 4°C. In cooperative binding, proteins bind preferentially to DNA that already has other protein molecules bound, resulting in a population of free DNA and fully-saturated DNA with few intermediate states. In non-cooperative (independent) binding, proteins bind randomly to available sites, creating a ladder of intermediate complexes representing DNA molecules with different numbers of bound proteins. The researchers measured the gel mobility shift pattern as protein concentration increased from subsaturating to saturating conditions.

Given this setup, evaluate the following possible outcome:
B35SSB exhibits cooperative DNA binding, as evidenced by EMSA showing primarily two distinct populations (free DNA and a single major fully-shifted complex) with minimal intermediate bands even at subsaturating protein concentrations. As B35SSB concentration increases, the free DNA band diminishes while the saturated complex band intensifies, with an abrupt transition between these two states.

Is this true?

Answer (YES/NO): YES